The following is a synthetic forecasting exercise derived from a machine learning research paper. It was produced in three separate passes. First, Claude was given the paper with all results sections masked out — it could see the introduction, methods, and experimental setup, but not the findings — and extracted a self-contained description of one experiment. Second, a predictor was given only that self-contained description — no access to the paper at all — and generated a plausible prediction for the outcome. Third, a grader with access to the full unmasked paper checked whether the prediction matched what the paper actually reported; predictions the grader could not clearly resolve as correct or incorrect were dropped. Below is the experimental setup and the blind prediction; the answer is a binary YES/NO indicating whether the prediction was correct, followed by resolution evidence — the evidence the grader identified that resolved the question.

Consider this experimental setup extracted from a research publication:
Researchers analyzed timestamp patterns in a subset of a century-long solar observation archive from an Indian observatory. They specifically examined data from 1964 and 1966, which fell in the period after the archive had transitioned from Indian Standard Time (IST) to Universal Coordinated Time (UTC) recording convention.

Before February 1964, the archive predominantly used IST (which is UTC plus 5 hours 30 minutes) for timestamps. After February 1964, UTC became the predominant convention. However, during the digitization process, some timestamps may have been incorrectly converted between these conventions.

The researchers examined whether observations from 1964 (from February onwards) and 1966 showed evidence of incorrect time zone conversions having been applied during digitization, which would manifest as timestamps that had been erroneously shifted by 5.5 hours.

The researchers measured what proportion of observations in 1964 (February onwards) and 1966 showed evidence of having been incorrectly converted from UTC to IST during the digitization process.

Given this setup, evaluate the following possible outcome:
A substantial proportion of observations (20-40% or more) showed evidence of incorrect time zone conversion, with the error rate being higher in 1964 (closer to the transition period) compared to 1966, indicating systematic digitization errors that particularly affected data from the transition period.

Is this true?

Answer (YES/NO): YES